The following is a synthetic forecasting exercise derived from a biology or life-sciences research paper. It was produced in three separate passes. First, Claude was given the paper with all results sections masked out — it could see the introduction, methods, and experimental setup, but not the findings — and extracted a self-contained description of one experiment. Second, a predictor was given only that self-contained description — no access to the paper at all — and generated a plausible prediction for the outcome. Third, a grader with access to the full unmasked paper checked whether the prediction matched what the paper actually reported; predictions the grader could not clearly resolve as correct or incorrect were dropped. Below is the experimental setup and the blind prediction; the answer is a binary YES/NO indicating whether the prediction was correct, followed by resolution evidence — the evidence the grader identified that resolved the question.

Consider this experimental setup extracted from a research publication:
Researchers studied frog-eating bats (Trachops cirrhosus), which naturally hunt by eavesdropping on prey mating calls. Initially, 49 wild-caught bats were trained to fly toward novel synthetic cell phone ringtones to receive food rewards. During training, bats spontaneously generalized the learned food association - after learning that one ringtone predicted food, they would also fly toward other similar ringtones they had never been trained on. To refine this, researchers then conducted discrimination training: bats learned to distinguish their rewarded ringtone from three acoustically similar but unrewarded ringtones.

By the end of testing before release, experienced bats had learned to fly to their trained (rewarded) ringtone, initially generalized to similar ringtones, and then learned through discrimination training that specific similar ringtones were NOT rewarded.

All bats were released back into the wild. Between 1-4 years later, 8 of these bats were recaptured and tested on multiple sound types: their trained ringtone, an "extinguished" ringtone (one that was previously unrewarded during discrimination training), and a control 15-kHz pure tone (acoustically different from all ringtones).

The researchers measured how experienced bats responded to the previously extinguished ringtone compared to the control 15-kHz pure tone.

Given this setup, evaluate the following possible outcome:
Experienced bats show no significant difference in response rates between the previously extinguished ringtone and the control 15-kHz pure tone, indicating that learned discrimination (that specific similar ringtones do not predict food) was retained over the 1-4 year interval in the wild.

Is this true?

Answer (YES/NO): NO